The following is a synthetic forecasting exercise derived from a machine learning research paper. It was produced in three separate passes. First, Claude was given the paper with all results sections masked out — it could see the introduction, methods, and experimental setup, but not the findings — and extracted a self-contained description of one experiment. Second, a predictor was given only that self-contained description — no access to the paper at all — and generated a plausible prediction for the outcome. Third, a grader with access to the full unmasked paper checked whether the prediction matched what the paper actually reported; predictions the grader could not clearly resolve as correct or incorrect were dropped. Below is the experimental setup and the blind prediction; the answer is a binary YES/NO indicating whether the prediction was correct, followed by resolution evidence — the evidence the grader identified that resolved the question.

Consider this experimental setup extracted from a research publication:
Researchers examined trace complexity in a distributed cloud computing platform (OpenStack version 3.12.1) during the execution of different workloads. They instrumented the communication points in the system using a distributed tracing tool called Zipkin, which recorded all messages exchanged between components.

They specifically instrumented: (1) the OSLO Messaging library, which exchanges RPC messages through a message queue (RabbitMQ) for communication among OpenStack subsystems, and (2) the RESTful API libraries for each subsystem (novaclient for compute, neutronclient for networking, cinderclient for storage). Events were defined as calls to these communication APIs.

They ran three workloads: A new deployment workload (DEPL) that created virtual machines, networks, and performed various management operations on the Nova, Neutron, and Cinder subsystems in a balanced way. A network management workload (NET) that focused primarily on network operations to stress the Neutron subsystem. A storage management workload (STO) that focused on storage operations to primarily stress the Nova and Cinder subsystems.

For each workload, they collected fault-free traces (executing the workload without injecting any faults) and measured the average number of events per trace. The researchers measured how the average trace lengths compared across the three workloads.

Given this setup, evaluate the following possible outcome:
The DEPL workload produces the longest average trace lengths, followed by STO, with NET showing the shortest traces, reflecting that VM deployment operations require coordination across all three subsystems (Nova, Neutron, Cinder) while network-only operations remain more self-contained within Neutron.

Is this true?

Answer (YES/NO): NO